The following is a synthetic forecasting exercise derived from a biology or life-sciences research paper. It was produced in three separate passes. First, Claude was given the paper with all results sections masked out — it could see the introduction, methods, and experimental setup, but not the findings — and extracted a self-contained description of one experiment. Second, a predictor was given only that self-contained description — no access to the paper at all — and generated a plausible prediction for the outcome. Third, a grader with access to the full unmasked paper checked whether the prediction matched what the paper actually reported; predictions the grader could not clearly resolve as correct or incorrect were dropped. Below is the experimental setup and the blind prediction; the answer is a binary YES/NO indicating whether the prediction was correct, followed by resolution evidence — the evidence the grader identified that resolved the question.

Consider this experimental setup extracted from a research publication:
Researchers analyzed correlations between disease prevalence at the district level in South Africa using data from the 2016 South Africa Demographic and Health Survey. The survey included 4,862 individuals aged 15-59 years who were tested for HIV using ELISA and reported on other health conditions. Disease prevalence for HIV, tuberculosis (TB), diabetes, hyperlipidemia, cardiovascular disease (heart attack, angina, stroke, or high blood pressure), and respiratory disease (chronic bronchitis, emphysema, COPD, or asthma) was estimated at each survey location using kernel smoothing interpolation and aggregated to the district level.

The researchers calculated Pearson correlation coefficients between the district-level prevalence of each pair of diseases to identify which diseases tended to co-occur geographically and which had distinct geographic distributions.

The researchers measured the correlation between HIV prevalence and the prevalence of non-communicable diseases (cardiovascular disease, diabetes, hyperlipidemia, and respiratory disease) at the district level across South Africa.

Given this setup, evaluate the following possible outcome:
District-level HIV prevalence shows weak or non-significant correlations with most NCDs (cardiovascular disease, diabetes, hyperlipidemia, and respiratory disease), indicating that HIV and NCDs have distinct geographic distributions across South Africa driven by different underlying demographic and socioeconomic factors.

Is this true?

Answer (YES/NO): YES